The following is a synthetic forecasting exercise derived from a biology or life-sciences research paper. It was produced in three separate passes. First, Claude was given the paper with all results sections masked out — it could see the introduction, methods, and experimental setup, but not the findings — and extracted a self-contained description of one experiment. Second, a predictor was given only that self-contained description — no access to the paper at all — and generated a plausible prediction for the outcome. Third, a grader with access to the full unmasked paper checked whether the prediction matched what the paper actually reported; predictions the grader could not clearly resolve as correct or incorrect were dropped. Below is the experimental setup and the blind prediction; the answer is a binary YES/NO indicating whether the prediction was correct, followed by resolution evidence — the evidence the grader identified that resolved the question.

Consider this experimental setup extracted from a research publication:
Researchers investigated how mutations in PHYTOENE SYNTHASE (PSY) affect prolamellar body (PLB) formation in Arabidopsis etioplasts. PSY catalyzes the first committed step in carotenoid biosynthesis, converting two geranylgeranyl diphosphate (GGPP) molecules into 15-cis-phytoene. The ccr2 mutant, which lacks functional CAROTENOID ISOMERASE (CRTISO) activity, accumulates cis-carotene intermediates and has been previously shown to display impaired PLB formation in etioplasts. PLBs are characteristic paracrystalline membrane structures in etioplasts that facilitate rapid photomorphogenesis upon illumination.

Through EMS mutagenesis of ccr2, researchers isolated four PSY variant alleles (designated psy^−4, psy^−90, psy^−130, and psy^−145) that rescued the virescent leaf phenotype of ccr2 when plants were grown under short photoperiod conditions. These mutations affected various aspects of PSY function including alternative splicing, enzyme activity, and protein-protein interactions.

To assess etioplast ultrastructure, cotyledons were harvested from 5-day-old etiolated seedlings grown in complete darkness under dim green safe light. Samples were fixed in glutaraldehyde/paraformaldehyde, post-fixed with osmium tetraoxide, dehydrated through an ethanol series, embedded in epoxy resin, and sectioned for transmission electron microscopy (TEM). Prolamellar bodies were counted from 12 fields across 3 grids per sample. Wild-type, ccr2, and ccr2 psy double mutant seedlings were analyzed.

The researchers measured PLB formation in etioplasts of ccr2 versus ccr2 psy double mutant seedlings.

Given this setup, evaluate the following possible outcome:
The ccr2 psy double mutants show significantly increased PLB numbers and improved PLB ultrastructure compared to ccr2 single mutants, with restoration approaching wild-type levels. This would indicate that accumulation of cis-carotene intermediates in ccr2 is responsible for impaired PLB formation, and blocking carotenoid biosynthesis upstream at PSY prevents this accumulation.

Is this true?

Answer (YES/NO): YES